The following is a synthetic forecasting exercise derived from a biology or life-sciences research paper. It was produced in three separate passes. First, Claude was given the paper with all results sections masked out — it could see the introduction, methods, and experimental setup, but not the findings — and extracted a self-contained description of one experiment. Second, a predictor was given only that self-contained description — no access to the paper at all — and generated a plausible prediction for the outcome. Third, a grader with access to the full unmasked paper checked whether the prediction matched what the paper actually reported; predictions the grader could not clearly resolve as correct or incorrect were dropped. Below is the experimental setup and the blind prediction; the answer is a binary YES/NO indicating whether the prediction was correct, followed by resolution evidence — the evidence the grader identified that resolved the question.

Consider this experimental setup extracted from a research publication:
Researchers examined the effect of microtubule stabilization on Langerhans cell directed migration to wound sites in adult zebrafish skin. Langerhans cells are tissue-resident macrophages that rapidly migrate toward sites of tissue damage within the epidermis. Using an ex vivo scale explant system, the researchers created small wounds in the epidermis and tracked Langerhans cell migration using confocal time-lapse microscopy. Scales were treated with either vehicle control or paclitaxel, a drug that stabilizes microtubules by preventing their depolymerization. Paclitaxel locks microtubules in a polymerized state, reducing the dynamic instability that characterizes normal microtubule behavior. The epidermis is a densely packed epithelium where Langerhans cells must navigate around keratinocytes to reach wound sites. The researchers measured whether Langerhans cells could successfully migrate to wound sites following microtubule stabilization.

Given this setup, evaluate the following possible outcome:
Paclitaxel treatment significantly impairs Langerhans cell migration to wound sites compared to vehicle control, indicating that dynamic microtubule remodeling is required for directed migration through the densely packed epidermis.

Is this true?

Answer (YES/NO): YES